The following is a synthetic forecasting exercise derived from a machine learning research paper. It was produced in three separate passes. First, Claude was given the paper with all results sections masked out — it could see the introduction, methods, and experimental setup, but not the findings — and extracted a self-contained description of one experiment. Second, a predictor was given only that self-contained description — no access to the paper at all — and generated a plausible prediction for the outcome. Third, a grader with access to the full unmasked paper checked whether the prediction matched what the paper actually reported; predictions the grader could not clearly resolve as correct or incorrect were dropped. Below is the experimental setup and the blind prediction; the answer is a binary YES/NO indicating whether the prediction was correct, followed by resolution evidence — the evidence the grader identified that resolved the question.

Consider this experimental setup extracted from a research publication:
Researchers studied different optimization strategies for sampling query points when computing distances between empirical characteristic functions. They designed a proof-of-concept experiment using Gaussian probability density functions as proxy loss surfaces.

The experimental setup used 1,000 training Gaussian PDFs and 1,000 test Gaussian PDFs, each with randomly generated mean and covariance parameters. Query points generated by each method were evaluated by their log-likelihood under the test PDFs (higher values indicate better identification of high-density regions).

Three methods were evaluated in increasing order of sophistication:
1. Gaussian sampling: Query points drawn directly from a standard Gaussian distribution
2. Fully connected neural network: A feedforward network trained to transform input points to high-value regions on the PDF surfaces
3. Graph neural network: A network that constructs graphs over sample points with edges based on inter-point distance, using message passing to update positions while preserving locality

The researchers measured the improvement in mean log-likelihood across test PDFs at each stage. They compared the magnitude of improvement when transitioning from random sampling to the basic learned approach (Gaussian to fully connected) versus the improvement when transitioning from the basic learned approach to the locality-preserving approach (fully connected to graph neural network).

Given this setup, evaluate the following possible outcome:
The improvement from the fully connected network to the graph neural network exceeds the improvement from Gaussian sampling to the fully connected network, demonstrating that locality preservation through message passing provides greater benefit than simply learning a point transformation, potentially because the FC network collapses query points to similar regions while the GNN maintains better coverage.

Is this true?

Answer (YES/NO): NO